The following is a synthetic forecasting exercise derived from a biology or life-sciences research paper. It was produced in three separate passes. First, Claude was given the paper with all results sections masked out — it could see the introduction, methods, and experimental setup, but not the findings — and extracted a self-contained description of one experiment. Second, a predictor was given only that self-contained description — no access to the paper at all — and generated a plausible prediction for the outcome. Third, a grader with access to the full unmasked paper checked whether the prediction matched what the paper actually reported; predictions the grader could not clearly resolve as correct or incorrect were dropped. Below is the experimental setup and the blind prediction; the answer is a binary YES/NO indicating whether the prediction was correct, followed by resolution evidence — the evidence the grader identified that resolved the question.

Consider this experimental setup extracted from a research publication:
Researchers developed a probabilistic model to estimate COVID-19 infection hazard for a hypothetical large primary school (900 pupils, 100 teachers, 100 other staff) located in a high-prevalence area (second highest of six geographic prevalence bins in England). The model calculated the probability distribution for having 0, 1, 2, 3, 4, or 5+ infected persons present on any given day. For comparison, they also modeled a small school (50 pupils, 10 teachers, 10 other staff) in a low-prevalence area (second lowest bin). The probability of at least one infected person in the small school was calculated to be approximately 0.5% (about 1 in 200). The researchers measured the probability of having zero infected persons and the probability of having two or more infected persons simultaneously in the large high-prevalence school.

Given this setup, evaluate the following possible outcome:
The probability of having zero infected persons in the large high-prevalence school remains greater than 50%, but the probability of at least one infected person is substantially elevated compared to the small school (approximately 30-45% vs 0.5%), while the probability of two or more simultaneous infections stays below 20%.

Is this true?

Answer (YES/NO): NO